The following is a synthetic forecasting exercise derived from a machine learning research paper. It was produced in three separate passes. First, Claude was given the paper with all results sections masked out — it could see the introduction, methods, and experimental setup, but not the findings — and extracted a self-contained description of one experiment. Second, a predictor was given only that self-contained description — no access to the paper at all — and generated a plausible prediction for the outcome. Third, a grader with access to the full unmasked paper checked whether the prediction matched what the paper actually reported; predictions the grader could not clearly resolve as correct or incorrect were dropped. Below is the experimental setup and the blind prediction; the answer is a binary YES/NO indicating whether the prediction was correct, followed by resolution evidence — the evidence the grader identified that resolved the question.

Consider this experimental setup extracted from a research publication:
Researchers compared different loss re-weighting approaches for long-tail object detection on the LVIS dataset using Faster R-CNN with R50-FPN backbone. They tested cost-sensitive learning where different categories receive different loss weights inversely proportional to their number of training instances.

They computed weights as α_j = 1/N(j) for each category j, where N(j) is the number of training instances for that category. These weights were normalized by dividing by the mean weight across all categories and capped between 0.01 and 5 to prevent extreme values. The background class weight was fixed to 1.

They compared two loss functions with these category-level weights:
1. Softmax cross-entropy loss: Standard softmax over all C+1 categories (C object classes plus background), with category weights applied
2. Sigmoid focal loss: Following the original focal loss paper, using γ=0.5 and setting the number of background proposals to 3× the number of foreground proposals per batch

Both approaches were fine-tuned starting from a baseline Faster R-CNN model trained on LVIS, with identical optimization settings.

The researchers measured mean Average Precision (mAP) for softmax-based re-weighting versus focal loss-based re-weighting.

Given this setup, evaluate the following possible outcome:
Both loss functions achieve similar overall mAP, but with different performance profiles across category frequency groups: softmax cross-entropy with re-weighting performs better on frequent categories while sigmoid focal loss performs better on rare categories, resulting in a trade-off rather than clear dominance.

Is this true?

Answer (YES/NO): NO